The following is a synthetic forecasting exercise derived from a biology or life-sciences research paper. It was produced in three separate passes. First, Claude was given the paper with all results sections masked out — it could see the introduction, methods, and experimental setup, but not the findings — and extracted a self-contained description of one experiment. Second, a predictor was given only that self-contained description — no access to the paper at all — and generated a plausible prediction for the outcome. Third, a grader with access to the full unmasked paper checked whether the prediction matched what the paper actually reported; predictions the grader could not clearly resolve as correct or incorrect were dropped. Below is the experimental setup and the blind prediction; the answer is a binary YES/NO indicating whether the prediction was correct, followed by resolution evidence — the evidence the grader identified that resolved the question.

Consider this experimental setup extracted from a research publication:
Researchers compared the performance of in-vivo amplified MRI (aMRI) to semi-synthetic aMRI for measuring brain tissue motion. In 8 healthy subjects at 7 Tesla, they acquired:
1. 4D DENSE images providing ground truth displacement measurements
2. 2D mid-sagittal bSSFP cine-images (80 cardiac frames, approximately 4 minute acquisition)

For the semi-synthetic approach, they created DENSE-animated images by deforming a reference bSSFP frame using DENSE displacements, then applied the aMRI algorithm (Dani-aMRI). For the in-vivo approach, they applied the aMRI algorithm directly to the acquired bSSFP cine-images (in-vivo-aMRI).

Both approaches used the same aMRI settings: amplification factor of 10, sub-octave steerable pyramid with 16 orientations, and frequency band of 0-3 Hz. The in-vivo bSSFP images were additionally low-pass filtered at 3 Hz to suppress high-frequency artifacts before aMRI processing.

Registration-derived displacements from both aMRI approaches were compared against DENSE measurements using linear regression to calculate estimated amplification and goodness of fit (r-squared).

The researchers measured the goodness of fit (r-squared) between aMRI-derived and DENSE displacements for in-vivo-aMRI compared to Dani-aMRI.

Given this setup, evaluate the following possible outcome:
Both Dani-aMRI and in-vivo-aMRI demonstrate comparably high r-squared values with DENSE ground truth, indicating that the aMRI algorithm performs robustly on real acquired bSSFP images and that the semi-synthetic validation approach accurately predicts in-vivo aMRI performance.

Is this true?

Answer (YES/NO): NO